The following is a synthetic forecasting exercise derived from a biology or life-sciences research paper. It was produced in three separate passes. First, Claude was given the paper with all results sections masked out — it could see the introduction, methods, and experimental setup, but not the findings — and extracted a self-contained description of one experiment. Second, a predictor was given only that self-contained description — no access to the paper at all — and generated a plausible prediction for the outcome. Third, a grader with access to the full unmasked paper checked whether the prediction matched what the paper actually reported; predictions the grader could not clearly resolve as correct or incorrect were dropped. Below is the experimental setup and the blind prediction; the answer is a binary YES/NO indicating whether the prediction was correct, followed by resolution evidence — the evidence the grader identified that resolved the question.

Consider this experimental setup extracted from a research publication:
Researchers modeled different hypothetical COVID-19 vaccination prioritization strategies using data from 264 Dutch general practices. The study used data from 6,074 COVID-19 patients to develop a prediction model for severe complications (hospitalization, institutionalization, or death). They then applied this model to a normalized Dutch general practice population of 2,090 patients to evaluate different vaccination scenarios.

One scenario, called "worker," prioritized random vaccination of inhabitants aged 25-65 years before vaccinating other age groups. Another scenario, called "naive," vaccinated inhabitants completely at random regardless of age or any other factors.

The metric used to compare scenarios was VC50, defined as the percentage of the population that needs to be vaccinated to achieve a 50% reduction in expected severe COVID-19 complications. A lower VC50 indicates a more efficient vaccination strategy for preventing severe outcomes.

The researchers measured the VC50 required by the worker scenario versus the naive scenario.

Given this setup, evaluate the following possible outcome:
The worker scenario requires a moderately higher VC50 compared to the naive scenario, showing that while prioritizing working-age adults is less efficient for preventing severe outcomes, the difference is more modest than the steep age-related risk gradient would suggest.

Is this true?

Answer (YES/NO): NO